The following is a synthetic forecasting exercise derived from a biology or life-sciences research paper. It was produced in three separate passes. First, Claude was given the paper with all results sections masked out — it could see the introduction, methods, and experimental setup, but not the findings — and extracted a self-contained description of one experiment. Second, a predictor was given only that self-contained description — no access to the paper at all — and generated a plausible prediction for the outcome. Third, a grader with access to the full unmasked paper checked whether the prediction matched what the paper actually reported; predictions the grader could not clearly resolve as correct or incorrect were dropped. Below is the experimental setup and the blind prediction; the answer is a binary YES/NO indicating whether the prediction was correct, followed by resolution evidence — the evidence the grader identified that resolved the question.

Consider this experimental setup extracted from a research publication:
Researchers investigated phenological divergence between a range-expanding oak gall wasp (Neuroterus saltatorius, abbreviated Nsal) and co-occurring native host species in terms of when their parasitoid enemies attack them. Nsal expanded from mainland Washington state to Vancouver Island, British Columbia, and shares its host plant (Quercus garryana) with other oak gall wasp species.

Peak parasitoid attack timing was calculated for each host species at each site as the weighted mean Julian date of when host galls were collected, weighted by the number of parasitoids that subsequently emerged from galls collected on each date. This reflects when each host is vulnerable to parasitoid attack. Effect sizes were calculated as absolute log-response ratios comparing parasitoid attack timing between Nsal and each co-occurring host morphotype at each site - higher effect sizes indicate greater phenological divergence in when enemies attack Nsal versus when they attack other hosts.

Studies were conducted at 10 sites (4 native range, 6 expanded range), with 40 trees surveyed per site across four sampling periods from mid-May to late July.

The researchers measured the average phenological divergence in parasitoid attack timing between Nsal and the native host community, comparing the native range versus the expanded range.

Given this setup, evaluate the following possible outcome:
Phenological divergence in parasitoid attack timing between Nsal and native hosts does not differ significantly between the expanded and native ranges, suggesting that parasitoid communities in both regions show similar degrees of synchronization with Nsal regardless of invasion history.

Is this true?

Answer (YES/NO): NO